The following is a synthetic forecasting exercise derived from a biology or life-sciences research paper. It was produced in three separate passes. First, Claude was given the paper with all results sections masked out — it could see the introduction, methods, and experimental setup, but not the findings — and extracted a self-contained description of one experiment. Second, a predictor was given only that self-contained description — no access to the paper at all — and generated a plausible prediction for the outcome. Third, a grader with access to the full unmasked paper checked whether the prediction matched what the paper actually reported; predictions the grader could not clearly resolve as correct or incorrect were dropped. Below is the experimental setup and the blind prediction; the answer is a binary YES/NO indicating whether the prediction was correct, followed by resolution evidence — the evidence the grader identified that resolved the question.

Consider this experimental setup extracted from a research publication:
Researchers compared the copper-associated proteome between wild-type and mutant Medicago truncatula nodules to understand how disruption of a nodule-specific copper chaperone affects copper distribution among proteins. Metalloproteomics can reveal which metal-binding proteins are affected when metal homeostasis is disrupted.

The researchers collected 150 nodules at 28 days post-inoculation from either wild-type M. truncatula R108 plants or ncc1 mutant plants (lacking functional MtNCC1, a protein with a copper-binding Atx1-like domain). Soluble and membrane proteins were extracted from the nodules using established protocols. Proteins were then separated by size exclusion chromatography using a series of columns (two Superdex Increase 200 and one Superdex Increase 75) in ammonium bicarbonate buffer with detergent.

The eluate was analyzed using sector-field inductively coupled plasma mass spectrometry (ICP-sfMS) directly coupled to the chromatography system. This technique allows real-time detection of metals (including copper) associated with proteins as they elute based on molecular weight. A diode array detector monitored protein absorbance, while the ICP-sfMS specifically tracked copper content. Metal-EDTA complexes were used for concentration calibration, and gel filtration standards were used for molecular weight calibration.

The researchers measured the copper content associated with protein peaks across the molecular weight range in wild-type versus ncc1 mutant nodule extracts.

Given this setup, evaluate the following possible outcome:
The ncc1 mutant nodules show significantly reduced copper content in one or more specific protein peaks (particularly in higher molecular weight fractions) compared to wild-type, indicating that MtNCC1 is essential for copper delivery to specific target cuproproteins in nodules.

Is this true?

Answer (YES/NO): YES